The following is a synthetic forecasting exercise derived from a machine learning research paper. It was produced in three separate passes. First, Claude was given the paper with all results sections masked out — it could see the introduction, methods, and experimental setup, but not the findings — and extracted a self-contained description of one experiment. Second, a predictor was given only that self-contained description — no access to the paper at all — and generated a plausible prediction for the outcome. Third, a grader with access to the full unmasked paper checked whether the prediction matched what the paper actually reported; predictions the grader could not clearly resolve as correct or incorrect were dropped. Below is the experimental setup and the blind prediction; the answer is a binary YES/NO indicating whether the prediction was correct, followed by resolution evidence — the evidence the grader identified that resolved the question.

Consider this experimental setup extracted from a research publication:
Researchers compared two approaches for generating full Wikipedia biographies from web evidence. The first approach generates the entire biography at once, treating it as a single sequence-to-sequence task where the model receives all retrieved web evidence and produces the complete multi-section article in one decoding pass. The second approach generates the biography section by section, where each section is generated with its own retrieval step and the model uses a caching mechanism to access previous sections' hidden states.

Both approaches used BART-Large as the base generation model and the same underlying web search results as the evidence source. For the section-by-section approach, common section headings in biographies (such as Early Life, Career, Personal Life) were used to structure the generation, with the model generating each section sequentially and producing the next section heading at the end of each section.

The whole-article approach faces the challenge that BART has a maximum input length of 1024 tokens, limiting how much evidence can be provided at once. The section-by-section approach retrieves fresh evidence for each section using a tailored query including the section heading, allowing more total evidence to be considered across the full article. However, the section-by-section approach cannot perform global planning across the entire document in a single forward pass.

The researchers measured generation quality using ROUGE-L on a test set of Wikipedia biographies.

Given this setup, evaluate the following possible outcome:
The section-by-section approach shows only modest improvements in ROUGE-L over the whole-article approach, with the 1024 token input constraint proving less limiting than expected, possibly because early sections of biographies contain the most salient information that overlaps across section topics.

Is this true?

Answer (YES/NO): NO